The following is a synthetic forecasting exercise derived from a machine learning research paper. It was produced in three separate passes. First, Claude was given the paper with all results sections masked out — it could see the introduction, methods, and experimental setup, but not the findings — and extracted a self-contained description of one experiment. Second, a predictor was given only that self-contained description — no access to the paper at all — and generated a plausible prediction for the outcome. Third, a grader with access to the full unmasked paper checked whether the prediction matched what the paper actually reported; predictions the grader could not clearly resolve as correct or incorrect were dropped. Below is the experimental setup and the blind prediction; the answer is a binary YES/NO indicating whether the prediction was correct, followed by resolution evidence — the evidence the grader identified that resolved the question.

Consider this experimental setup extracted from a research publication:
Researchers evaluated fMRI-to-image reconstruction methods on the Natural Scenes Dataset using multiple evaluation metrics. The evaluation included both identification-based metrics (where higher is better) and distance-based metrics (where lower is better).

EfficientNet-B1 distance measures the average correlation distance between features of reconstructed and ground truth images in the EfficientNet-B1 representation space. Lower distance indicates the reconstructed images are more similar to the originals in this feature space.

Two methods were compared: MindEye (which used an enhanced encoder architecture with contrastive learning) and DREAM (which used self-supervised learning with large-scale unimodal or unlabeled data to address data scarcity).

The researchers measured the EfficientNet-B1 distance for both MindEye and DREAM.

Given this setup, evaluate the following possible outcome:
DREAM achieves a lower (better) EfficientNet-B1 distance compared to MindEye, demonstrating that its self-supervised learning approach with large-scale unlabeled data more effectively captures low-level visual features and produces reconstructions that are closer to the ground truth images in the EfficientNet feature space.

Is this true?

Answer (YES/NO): NO